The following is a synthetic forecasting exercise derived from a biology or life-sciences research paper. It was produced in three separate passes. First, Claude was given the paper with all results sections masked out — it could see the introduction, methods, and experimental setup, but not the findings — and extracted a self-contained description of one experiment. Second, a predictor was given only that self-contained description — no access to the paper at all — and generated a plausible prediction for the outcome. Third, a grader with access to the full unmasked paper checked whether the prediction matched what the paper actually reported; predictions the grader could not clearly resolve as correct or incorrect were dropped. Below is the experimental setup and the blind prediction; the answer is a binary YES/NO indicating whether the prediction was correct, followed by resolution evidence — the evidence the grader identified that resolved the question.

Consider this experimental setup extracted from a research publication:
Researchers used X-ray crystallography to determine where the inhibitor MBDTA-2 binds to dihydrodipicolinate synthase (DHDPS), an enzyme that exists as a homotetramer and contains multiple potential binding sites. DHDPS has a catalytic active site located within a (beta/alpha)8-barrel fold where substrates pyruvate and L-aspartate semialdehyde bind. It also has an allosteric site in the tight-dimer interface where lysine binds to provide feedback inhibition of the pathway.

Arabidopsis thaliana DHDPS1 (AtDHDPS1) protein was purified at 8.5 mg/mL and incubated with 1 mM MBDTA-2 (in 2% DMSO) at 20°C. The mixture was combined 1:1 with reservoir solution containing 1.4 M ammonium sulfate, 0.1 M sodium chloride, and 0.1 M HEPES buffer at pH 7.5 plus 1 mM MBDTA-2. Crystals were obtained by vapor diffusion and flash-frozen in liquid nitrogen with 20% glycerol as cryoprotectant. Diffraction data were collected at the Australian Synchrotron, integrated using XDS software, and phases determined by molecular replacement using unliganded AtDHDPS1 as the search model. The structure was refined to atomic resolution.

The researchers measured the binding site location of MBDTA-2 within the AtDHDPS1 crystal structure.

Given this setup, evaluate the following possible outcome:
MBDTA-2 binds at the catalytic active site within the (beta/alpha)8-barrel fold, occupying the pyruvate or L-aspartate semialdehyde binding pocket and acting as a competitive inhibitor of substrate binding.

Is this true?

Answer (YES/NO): NO